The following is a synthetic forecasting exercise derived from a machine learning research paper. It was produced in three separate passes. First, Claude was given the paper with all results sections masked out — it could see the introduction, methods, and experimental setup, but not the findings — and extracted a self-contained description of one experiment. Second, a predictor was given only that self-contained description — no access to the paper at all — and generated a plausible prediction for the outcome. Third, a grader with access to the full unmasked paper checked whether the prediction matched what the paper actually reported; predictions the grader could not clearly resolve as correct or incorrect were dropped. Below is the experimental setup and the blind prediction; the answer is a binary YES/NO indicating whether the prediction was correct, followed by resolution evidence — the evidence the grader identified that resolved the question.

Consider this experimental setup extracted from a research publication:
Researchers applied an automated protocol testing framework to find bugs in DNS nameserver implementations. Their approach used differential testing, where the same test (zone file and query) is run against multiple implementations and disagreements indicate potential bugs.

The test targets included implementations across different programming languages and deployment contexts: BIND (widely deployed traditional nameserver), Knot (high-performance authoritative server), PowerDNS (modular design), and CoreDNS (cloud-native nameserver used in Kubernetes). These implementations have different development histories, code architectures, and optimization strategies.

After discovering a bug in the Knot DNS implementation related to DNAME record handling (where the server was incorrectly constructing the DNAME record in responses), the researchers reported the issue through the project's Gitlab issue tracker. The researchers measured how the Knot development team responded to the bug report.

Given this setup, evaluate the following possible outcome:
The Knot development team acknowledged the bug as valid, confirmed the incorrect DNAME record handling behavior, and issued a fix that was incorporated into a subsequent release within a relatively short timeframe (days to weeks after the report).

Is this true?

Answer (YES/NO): YES